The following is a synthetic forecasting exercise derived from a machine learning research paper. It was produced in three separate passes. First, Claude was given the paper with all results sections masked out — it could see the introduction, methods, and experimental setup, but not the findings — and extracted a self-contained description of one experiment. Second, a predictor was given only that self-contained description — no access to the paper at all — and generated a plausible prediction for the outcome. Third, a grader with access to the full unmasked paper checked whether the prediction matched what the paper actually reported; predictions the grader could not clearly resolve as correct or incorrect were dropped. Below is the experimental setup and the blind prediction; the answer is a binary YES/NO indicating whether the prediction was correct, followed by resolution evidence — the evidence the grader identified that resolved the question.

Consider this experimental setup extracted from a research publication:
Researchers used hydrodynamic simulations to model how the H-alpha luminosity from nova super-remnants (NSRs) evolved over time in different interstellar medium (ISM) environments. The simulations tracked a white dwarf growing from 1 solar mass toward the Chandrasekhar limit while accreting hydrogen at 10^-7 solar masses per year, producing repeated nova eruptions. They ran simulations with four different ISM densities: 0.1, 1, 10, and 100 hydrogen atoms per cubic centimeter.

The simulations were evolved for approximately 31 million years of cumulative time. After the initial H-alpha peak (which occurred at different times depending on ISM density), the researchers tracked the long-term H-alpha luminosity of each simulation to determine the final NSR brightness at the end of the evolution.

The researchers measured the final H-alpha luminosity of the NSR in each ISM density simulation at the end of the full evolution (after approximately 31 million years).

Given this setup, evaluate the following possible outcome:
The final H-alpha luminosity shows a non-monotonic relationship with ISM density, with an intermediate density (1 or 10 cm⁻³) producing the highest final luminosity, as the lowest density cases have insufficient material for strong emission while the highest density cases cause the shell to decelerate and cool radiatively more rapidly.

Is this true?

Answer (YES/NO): NO